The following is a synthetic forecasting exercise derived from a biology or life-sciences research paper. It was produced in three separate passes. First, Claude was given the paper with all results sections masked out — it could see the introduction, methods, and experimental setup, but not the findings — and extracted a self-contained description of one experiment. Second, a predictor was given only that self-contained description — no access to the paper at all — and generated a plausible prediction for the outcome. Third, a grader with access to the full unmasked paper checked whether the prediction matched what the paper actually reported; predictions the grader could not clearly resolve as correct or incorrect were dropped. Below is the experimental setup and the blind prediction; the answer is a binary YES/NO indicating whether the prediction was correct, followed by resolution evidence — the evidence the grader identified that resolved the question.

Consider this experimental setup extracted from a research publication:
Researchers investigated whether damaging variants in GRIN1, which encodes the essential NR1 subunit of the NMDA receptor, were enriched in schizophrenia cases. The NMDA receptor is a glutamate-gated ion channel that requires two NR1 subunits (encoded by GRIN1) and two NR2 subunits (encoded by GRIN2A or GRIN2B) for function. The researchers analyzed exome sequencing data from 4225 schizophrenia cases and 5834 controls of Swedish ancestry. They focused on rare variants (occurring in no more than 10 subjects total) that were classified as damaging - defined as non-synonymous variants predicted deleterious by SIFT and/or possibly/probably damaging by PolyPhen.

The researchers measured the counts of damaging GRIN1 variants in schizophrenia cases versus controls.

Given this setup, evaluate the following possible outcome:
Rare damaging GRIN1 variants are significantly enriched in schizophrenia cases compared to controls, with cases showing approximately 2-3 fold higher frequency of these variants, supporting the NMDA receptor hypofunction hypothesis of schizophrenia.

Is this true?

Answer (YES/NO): NO